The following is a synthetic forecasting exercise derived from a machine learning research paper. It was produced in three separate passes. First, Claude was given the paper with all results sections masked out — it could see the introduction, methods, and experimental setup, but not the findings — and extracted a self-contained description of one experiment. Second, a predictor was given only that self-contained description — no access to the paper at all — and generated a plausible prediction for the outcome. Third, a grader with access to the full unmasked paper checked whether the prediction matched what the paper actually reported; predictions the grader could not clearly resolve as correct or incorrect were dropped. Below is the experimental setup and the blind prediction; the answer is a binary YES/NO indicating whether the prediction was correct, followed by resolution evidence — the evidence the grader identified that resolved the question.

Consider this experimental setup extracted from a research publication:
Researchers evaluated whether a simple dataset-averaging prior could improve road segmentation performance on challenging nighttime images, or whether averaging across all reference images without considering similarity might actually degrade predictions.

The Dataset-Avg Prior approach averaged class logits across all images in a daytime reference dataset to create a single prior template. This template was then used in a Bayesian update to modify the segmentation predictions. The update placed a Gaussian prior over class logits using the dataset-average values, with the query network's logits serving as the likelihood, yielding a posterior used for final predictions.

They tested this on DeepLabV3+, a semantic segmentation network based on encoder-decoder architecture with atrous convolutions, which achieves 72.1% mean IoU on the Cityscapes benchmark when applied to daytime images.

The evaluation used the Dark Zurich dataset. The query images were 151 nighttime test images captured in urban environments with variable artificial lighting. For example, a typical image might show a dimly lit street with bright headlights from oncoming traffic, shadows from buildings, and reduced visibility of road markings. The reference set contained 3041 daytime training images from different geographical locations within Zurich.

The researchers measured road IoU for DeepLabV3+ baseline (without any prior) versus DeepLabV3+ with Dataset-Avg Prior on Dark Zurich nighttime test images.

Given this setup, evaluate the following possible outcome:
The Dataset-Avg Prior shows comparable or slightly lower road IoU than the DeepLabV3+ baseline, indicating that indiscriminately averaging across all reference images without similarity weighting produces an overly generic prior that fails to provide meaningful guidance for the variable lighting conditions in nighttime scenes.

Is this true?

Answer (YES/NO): YES